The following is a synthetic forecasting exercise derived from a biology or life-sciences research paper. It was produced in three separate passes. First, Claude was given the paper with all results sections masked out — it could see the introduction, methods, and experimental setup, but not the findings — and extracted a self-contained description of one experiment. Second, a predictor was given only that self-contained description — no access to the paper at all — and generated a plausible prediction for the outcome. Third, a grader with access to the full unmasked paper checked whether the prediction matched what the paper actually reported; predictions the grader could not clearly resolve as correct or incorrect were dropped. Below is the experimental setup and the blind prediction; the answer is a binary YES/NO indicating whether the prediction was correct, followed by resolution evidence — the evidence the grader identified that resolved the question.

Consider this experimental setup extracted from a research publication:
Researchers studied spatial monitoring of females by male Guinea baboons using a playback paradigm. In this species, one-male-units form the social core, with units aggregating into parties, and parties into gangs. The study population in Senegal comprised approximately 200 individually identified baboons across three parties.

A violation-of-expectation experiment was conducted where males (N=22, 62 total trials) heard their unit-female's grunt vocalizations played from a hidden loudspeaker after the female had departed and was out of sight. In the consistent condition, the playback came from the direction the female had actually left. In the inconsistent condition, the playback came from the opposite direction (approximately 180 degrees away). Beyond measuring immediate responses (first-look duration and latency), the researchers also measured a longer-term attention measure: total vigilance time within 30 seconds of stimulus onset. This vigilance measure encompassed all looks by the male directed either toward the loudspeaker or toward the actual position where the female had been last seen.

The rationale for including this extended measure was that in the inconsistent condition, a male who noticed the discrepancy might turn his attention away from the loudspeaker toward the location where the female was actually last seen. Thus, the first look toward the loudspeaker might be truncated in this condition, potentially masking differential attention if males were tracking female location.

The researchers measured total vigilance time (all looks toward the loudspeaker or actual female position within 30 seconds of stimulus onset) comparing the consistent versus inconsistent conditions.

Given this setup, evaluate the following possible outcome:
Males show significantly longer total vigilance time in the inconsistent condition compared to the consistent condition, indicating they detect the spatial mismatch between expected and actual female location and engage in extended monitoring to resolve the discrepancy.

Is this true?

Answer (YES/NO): NO